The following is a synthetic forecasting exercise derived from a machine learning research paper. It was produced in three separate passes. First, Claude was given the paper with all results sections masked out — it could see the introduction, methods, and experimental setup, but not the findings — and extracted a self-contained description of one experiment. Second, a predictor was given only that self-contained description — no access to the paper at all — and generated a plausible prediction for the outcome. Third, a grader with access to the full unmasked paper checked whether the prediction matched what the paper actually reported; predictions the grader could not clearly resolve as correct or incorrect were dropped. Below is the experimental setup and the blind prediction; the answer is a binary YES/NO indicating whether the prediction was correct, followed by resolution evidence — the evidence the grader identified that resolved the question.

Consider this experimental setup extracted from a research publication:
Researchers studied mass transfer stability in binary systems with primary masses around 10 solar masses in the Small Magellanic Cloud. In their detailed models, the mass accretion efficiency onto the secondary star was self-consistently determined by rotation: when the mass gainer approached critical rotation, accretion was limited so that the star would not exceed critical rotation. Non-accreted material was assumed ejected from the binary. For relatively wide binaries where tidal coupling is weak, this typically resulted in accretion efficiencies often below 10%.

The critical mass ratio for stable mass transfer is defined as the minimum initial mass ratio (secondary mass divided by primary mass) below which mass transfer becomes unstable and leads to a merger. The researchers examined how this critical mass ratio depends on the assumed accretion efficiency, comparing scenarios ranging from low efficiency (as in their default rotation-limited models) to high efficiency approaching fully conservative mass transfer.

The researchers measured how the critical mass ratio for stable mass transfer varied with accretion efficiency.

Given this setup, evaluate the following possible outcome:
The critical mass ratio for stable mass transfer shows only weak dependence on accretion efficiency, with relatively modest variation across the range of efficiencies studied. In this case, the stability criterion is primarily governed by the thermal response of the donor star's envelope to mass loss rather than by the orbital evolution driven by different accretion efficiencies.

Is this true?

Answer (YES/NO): NO